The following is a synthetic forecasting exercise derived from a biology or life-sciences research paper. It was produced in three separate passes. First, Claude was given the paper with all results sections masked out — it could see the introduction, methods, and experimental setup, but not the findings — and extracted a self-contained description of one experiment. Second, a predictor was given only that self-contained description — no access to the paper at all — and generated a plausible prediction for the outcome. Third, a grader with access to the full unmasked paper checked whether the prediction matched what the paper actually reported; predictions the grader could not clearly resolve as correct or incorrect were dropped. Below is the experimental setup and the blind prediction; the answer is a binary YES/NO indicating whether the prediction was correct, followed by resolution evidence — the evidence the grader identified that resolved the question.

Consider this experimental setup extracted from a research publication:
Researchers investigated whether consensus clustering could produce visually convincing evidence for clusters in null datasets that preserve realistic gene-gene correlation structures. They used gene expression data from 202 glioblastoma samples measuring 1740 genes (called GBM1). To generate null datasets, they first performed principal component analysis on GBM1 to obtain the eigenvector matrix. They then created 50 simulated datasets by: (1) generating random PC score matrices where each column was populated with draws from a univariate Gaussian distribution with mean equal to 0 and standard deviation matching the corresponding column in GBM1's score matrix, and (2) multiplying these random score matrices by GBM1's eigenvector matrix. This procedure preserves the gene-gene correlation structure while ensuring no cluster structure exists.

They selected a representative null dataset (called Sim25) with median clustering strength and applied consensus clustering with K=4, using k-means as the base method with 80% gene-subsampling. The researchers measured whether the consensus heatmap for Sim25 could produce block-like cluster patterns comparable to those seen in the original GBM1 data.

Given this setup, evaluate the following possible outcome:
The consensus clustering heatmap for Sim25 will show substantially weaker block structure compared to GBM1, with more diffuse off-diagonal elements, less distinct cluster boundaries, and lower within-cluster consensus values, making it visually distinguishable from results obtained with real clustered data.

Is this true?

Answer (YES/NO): NO